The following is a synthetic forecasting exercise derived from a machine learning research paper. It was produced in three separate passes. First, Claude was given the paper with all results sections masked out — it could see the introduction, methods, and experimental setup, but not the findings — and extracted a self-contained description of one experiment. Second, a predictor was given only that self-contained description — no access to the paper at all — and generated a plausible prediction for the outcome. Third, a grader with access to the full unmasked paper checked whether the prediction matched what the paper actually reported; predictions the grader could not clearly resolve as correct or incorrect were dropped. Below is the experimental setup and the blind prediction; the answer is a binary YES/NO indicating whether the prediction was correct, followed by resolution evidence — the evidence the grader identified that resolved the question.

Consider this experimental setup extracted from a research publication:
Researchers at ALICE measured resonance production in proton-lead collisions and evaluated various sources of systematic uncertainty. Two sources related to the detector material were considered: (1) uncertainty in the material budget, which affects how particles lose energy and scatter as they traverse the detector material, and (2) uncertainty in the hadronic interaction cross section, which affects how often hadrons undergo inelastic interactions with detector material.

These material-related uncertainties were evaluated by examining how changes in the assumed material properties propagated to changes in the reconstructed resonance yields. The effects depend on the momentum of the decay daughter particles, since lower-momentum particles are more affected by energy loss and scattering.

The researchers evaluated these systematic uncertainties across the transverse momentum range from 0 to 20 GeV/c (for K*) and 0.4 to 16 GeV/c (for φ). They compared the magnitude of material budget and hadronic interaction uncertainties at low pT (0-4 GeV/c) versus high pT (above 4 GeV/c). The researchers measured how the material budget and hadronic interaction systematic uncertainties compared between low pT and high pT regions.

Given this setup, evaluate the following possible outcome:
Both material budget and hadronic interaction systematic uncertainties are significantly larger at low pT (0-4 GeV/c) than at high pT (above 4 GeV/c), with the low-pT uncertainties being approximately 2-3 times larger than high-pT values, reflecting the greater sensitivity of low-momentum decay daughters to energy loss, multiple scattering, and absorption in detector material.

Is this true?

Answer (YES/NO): YES